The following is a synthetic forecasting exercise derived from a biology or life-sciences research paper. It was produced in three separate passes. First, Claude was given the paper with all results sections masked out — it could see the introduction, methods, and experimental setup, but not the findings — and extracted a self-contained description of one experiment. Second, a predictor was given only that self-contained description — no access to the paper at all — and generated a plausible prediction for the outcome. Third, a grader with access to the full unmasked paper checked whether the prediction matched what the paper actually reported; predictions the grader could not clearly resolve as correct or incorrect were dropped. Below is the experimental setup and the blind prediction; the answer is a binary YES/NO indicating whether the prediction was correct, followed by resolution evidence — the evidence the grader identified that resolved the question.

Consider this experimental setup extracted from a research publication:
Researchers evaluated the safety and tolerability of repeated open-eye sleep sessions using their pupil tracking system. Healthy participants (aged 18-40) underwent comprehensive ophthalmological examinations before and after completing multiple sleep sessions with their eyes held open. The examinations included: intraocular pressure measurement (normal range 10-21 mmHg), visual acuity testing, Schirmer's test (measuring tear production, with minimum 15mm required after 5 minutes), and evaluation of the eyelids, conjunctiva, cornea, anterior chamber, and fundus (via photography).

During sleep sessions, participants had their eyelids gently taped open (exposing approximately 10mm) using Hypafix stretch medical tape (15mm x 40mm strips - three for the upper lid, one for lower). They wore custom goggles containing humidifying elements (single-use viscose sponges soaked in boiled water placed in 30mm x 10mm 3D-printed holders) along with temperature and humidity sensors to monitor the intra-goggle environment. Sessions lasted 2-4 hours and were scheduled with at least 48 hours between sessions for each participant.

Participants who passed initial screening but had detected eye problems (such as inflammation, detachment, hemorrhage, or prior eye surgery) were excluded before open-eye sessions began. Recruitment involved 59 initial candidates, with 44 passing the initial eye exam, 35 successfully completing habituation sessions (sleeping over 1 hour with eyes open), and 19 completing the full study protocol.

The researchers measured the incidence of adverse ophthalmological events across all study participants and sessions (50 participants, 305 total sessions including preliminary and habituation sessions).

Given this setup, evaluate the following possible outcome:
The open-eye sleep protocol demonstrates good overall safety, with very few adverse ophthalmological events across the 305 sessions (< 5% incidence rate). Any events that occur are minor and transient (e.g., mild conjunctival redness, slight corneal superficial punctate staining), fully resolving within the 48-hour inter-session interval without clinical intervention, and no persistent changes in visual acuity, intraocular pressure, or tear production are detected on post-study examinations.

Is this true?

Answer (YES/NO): NO